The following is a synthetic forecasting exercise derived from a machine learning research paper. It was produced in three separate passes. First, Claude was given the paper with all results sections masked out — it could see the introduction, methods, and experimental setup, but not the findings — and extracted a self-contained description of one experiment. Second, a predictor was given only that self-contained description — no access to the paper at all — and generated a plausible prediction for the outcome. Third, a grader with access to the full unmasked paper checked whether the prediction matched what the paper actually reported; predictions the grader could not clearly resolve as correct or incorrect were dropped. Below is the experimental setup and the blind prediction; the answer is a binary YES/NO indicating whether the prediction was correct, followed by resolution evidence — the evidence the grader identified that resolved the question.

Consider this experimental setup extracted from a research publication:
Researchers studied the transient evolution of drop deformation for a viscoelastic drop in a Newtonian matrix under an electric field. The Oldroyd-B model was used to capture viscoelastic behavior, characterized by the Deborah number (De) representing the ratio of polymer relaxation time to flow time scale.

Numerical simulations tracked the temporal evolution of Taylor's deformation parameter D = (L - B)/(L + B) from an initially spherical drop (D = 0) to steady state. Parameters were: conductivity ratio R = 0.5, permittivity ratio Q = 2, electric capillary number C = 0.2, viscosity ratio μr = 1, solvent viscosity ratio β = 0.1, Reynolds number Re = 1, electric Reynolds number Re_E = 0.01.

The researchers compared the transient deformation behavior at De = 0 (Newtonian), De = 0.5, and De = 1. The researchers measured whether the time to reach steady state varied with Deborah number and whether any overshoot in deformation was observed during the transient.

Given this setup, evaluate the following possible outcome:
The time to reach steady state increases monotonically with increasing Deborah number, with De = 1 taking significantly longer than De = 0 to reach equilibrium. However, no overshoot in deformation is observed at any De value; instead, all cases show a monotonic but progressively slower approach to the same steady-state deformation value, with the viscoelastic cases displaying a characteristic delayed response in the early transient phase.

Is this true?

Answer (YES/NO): NO